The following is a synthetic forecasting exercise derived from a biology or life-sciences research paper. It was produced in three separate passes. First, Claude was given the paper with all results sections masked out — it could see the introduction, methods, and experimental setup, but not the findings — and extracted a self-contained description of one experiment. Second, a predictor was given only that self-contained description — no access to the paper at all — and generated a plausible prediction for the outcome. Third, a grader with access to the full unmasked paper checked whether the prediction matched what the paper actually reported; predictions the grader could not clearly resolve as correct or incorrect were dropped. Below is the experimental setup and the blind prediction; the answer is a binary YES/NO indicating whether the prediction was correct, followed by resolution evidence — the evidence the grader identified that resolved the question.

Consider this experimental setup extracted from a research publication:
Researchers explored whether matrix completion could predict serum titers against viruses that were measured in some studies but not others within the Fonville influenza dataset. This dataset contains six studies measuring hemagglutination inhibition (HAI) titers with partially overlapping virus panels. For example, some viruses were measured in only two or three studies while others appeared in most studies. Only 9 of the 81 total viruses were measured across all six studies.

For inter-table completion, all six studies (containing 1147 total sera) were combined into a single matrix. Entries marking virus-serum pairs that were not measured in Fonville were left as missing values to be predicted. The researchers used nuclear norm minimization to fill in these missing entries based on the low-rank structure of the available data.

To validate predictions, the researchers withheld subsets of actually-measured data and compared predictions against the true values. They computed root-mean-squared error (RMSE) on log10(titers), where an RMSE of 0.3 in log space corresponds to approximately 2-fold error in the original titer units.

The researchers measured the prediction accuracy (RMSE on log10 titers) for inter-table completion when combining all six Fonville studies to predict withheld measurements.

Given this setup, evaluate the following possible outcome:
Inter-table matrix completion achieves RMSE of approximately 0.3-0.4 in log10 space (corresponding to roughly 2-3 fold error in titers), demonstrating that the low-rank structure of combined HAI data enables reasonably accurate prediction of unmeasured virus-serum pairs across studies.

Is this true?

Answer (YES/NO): YES